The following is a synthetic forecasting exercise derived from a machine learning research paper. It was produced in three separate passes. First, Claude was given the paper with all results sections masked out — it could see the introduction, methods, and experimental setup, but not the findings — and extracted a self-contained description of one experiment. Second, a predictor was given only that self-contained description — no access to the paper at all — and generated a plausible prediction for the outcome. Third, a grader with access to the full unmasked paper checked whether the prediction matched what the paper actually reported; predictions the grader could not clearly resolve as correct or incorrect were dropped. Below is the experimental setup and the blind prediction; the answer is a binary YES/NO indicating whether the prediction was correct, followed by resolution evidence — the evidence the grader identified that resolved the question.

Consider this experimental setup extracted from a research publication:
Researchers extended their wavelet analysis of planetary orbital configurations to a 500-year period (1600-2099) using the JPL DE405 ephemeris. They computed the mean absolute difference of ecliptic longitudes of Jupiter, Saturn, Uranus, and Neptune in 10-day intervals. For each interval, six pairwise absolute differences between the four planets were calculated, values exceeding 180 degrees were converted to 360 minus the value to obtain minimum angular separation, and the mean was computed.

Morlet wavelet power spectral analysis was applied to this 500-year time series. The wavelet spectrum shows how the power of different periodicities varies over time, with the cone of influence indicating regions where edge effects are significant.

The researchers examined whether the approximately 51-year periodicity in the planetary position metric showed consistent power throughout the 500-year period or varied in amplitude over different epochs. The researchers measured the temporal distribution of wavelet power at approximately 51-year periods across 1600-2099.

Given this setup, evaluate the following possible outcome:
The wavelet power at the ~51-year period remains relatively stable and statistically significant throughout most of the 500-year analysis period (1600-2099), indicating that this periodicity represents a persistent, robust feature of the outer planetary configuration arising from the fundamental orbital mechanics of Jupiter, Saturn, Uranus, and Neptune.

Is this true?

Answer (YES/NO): NO